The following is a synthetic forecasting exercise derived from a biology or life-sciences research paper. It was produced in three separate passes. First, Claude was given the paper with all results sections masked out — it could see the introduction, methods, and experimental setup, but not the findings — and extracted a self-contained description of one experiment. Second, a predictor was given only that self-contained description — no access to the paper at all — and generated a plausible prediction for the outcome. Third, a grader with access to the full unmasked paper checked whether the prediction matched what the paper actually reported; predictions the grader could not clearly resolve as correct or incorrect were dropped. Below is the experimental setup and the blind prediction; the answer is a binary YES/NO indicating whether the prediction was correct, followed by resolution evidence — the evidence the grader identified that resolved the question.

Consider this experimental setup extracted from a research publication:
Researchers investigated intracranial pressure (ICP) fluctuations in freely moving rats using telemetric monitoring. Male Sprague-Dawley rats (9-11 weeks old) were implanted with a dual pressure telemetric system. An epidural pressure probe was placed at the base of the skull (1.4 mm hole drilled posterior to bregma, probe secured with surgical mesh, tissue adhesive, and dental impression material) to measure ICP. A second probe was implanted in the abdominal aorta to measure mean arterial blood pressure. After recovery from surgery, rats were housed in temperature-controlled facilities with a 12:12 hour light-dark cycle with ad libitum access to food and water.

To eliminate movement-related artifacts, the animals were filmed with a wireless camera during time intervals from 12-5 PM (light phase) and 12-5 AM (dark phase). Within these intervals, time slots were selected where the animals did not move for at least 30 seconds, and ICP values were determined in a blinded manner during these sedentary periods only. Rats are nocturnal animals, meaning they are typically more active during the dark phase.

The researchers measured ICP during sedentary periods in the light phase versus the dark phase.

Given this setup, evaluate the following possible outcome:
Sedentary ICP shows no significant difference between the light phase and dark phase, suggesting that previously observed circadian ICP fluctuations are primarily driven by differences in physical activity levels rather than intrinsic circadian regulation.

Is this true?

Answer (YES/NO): NO